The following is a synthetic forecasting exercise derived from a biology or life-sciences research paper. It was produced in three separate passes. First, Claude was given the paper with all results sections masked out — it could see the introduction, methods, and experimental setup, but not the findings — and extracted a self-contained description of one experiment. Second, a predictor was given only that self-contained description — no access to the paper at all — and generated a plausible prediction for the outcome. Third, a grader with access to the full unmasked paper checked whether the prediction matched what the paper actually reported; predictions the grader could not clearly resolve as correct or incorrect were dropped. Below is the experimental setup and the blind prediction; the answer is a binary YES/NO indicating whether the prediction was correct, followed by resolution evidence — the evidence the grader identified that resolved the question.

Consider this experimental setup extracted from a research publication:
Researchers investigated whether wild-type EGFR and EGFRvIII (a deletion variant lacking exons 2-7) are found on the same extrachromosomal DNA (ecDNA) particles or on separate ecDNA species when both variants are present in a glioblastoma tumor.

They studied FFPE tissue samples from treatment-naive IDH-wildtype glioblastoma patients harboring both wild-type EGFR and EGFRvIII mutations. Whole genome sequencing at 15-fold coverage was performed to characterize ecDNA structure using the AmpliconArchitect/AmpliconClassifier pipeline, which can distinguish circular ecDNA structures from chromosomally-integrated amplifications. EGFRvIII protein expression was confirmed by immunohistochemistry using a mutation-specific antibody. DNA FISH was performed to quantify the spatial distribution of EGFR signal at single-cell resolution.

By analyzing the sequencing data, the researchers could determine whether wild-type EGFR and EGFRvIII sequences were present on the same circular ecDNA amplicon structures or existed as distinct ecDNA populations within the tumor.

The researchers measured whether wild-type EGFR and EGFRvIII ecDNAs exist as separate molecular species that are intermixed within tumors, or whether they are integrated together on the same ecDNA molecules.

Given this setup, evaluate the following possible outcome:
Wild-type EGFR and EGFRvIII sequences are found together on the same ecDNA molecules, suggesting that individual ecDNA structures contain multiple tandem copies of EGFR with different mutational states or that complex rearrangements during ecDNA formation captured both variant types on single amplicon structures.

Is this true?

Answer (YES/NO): NO